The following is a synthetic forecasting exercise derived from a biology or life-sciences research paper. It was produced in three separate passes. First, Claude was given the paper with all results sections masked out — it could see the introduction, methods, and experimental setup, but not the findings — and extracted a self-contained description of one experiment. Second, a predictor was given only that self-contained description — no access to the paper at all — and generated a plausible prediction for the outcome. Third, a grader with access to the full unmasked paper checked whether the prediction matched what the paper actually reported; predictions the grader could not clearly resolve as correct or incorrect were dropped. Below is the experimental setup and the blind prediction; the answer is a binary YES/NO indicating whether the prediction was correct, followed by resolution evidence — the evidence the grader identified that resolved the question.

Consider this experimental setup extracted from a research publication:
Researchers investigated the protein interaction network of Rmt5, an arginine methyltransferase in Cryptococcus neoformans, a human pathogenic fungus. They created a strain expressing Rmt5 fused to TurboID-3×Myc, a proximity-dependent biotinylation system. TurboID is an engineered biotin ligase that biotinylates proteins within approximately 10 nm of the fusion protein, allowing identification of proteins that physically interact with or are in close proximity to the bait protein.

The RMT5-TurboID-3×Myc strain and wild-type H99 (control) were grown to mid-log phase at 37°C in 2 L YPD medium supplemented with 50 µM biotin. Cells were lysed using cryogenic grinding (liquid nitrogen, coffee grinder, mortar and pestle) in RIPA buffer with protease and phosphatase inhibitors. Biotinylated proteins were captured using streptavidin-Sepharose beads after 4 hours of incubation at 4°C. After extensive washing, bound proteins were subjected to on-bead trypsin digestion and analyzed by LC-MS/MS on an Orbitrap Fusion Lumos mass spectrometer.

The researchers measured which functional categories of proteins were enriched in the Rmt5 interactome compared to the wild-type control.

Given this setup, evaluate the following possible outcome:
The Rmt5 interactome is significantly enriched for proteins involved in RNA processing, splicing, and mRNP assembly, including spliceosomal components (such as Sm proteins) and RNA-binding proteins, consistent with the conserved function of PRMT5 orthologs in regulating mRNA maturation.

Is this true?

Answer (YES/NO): NO